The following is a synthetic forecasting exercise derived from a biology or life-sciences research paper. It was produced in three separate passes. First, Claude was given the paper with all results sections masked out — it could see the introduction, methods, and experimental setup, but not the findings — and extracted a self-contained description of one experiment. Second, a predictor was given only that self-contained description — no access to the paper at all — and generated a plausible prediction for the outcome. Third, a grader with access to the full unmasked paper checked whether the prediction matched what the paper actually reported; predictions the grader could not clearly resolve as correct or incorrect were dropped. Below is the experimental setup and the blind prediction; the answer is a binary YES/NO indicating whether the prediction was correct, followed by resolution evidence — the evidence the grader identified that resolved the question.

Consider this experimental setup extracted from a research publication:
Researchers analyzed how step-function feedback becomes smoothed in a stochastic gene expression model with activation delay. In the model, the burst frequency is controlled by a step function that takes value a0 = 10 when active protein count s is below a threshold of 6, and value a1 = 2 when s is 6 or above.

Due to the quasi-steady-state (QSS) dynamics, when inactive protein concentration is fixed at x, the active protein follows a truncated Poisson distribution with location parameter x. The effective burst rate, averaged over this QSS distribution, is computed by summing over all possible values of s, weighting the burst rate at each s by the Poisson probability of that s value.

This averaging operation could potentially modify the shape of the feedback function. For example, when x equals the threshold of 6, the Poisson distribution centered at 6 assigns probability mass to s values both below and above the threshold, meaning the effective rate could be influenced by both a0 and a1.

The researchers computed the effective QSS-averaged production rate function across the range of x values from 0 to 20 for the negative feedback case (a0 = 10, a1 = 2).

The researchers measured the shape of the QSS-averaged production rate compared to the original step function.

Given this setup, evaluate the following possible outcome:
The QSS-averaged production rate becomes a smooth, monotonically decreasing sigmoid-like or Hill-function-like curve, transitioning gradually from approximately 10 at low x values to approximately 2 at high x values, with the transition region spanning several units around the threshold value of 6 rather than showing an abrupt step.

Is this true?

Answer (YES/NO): YES